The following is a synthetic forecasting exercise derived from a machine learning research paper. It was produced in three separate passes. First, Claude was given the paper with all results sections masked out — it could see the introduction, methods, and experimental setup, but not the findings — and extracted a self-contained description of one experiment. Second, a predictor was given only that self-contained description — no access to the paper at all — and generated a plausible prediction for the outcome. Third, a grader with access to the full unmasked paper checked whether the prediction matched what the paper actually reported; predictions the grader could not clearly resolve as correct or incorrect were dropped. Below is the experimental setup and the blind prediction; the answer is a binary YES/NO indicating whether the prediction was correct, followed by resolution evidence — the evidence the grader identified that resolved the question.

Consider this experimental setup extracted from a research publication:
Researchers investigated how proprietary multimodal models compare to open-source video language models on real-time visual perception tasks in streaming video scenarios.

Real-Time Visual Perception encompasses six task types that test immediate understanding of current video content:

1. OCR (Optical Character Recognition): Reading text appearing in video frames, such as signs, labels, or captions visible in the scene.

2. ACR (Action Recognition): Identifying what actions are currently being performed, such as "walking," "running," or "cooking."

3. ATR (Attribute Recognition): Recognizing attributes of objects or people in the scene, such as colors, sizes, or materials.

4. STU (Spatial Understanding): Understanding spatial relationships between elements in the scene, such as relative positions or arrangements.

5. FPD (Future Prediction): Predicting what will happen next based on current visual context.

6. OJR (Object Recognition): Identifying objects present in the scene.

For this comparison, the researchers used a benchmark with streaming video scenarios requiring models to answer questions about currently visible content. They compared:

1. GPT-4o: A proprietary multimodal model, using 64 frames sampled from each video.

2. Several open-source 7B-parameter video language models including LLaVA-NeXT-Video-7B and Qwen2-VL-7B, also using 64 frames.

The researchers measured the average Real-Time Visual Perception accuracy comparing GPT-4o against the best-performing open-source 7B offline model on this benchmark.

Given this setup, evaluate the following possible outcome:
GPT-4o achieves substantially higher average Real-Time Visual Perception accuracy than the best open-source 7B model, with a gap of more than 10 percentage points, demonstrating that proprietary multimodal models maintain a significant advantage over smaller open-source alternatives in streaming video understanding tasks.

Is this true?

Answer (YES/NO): NO